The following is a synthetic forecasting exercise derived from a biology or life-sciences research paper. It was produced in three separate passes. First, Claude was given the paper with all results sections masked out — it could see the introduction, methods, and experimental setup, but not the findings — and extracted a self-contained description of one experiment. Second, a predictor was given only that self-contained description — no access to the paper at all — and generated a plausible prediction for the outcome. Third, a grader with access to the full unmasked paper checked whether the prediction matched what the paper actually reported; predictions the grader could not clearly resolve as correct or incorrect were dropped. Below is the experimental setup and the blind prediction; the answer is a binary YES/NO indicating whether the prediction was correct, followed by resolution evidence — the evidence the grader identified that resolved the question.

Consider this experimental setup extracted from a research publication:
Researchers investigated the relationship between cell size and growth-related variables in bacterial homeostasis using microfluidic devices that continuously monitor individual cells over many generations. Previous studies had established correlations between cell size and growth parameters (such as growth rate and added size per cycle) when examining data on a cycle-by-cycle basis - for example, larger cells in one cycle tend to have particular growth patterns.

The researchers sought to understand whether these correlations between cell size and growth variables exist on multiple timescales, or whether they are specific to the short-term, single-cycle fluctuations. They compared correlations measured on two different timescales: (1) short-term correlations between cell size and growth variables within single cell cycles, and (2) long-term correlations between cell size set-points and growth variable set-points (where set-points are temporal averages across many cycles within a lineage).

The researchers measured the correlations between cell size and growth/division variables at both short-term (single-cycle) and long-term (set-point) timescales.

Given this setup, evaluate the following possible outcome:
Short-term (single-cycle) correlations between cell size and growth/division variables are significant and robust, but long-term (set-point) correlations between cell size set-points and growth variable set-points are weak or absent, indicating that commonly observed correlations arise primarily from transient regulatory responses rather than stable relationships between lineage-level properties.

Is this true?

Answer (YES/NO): YES